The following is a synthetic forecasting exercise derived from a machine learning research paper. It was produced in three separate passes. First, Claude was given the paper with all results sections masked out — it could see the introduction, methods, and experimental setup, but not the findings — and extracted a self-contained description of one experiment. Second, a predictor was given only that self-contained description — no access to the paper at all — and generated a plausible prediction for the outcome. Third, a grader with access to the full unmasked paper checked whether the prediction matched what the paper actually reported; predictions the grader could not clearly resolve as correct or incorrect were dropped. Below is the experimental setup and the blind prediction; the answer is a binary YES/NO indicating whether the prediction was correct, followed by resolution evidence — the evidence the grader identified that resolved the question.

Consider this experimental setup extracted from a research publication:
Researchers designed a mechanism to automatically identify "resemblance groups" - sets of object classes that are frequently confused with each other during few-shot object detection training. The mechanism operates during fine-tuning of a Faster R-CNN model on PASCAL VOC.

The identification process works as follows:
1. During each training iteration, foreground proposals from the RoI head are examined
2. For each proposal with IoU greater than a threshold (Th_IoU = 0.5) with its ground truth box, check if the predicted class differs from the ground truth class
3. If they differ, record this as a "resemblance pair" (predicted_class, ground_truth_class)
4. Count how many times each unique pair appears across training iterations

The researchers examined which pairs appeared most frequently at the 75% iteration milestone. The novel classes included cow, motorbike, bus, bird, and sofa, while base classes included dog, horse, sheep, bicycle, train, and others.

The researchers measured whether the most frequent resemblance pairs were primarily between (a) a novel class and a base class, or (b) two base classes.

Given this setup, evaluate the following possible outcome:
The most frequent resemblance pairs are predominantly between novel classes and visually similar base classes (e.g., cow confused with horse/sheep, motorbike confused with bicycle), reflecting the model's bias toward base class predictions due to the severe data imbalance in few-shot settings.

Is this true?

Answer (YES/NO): YES